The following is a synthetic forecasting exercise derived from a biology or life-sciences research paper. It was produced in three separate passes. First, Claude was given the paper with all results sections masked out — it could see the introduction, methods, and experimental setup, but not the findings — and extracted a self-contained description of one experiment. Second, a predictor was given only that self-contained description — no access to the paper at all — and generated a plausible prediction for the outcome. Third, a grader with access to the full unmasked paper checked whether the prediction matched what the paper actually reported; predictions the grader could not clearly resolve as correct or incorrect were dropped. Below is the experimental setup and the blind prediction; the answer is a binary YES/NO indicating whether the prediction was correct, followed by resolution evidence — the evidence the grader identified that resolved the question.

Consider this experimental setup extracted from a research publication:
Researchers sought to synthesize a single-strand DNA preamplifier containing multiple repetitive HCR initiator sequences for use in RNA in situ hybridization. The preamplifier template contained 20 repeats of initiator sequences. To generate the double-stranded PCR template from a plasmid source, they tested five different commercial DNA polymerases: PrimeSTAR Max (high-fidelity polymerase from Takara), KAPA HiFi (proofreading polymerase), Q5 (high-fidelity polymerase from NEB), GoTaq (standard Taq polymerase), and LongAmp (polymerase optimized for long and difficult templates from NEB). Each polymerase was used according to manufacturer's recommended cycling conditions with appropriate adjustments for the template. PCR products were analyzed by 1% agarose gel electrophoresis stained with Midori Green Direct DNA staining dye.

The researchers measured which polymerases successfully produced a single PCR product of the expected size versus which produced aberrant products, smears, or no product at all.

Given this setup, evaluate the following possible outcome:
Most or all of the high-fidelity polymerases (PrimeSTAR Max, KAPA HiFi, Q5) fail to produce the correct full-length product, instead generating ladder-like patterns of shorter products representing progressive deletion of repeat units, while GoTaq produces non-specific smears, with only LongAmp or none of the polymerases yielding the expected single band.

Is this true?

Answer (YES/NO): NO